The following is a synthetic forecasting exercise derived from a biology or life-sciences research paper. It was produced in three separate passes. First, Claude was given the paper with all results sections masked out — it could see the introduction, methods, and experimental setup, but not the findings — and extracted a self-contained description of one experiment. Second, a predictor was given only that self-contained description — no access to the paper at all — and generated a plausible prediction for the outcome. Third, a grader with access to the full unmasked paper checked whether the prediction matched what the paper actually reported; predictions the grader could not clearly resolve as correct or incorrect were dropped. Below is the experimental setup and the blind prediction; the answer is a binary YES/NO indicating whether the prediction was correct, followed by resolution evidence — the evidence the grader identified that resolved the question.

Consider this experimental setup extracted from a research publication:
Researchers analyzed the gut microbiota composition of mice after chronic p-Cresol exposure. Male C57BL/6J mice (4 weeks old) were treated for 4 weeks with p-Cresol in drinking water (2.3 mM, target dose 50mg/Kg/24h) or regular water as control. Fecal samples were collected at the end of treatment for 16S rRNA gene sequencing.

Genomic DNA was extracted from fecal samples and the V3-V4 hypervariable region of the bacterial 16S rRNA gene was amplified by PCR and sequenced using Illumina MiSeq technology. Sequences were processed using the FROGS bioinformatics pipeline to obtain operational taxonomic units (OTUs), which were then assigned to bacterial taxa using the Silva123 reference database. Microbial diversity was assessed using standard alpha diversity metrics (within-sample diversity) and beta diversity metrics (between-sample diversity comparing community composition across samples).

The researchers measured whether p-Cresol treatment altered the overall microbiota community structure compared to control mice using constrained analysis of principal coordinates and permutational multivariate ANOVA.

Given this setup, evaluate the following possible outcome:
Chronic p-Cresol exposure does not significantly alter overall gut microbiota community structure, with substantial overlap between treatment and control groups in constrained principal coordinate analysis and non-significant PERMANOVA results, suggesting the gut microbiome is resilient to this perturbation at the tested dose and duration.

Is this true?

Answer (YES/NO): NO